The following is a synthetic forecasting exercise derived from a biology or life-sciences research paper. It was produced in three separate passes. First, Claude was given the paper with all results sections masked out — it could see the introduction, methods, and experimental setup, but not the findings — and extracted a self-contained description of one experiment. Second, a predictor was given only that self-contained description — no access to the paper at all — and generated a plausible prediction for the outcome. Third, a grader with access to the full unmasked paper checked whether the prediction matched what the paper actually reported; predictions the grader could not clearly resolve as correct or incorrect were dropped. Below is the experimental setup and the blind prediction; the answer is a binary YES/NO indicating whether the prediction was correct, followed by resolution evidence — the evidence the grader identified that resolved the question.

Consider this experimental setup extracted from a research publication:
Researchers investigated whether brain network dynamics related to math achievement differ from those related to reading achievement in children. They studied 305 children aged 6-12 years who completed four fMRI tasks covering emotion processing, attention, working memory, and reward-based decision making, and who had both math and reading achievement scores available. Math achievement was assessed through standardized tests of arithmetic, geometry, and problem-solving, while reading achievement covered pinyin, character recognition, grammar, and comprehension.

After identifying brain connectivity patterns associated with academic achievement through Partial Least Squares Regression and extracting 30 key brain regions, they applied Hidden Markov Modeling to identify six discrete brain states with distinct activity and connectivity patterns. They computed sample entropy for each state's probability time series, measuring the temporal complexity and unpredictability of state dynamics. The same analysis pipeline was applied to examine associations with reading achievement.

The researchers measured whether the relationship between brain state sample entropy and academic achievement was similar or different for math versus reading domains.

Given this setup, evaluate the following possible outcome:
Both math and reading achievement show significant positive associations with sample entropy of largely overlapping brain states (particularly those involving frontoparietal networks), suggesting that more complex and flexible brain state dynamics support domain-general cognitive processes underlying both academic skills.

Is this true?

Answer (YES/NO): NO